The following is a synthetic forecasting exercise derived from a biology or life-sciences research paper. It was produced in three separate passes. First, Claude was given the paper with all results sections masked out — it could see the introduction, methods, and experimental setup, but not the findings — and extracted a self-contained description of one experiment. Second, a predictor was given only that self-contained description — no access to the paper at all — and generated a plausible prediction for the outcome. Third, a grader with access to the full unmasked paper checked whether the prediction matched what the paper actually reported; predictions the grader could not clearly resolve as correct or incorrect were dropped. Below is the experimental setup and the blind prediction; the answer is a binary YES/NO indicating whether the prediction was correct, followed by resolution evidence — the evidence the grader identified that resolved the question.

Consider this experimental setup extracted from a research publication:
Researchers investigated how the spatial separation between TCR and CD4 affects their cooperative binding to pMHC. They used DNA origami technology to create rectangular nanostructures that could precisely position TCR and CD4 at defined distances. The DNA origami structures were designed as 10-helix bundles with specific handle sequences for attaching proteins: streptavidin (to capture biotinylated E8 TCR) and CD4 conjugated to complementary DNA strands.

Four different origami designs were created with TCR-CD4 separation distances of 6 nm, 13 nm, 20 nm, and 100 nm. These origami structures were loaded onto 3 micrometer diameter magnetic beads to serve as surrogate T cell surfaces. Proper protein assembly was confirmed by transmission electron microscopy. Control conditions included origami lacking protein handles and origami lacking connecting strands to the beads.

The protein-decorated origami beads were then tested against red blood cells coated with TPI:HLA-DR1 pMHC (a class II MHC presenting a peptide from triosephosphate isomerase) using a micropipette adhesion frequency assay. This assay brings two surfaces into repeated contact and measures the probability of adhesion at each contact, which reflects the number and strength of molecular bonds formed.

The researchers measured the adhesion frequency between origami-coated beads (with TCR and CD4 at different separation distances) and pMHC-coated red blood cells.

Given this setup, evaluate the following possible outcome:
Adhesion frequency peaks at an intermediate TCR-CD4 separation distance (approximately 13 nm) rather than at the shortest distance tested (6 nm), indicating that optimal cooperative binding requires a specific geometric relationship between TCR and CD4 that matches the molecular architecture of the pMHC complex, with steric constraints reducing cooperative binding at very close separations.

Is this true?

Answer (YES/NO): NO